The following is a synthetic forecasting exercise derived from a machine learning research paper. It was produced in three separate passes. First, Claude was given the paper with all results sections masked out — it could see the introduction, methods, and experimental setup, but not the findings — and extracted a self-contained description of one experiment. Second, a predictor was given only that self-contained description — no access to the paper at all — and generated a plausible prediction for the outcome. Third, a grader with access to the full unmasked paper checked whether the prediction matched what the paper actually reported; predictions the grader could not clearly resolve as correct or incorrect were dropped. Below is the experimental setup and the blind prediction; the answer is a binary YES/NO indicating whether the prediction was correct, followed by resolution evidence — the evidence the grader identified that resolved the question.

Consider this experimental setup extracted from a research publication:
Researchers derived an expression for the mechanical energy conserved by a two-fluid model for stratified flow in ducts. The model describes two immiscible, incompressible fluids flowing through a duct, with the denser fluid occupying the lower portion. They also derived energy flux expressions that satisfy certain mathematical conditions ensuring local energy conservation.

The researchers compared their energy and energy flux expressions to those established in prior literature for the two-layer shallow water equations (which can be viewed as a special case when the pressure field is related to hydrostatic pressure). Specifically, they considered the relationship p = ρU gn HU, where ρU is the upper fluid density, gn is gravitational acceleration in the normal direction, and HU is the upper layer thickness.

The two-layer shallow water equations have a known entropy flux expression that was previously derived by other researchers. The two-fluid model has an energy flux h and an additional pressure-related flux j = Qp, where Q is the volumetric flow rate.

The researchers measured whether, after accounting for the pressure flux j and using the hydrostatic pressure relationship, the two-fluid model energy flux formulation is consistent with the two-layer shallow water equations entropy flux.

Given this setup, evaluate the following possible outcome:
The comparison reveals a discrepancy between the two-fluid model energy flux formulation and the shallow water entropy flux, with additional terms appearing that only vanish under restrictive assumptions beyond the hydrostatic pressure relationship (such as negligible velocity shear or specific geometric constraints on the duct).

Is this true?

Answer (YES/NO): NO